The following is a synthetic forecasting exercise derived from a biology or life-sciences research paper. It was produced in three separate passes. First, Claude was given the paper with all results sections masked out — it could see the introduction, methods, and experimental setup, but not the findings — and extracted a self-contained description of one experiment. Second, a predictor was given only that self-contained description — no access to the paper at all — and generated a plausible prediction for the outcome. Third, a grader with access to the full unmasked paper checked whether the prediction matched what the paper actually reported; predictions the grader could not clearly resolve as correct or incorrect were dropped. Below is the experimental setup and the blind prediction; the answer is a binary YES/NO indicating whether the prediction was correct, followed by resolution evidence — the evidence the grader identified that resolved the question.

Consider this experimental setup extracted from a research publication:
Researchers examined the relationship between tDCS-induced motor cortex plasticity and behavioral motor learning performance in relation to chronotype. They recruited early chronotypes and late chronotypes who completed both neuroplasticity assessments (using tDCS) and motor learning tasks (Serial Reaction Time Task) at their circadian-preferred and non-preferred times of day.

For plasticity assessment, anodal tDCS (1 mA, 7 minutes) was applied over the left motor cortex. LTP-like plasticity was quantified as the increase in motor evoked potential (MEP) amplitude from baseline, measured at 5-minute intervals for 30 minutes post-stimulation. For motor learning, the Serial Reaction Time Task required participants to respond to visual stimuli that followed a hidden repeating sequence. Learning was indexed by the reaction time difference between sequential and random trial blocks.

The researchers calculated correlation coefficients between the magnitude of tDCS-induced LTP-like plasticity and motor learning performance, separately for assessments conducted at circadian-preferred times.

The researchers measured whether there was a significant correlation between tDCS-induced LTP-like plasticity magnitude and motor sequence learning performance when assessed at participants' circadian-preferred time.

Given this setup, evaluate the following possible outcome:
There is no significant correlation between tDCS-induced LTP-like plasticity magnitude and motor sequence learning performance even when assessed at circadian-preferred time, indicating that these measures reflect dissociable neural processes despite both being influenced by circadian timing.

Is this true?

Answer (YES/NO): NO